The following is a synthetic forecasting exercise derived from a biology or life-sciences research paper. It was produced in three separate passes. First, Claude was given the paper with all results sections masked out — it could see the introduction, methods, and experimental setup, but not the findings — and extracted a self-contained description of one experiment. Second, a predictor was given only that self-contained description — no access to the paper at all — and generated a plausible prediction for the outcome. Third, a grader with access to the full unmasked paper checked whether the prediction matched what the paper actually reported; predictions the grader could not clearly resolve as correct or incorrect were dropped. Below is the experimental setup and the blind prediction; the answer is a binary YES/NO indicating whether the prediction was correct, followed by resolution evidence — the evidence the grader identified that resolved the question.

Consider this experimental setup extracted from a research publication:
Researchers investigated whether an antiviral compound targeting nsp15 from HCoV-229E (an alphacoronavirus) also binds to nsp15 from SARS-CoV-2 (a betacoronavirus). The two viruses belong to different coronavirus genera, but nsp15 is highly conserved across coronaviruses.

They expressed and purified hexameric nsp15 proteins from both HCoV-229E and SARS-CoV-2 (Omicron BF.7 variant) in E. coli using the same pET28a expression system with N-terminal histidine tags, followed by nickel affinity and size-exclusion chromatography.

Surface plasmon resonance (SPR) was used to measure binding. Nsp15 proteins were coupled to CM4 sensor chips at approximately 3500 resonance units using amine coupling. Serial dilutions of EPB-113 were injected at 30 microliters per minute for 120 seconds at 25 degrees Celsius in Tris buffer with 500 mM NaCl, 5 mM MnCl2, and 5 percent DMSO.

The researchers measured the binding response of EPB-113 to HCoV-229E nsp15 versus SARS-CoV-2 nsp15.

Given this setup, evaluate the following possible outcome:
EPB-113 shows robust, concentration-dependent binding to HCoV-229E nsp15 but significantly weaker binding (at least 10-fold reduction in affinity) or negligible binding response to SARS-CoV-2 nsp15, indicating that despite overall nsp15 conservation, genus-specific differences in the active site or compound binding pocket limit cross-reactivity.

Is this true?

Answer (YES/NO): NO